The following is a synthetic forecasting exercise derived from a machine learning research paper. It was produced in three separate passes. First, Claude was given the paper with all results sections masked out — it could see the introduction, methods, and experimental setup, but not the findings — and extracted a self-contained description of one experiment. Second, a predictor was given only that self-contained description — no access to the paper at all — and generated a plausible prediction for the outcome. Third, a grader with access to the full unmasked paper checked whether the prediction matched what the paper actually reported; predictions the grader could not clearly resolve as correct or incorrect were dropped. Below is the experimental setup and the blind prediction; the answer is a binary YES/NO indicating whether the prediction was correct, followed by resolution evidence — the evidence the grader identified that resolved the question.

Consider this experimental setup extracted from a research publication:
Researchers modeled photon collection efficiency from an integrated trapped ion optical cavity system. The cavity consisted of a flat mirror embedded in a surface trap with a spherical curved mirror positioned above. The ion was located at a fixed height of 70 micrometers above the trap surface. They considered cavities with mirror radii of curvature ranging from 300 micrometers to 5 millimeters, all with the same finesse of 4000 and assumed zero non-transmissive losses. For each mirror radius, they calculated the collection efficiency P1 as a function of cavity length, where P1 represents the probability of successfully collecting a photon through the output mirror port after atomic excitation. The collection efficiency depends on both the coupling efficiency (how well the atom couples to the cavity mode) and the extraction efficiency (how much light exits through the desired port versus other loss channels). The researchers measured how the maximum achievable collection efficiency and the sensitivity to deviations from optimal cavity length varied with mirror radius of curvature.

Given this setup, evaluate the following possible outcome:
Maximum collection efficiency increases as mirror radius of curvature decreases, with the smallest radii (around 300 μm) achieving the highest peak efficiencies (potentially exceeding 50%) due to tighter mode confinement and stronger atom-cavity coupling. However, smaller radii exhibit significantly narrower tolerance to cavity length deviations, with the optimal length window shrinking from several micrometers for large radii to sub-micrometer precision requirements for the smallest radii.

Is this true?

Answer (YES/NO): NO